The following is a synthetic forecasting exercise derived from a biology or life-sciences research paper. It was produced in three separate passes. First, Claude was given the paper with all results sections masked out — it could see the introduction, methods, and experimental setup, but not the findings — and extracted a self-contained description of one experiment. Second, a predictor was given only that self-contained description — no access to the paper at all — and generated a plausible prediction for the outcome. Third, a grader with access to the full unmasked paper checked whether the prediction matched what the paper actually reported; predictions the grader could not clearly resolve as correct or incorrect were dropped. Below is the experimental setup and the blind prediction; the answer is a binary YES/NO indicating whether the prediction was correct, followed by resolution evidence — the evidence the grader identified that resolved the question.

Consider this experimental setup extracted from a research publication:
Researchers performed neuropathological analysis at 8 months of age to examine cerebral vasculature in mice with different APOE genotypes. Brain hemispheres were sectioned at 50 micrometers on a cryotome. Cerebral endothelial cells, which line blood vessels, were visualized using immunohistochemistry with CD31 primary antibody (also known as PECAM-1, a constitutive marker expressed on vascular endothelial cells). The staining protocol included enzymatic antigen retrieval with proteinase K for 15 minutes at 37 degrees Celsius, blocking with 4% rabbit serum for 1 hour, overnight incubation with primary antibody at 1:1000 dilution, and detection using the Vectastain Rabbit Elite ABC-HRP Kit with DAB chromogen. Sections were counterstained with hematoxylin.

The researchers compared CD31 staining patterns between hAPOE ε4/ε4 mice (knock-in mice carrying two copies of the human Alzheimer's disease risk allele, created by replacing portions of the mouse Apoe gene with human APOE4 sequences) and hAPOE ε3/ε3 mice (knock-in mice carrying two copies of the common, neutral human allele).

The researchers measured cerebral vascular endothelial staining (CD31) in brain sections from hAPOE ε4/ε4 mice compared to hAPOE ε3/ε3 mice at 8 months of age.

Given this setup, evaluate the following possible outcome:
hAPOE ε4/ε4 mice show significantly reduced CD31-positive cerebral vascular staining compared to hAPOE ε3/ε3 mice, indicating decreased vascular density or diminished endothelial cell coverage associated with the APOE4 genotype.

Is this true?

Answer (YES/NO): YES